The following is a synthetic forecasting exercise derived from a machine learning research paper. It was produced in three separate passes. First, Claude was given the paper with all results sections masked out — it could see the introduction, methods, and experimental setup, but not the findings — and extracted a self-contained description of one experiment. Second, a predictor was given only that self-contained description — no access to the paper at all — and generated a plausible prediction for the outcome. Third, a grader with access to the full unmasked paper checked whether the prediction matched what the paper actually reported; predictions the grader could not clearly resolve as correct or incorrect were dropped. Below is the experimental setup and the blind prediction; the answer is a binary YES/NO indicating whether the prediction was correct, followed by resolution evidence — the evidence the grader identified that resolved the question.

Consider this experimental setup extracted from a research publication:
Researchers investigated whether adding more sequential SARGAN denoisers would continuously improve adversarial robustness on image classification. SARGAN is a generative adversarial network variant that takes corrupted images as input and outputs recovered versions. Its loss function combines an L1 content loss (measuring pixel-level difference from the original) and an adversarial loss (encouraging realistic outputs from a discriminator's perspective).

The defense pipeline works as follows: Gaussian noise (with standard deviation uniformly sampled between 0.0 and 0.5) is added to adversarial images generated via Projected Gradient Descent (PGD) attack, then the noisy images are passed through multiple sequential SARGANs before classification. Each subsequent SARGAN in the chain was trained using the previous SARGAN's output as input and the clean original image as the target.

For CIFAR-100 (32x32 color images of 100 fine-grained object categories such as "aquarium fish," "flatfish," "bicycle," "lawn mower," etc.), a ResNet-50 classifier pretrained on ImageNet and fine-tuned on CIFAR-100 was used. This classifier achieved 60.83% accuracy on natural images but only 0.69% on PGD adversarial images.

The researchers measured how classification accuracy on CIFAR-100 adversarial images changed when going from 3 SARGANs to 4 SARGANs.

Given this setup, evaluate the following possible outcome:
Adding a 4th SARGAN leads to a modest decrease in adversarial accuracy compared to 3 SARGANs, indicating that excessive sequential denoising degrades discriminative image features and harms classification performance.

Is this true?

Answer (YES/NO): NO